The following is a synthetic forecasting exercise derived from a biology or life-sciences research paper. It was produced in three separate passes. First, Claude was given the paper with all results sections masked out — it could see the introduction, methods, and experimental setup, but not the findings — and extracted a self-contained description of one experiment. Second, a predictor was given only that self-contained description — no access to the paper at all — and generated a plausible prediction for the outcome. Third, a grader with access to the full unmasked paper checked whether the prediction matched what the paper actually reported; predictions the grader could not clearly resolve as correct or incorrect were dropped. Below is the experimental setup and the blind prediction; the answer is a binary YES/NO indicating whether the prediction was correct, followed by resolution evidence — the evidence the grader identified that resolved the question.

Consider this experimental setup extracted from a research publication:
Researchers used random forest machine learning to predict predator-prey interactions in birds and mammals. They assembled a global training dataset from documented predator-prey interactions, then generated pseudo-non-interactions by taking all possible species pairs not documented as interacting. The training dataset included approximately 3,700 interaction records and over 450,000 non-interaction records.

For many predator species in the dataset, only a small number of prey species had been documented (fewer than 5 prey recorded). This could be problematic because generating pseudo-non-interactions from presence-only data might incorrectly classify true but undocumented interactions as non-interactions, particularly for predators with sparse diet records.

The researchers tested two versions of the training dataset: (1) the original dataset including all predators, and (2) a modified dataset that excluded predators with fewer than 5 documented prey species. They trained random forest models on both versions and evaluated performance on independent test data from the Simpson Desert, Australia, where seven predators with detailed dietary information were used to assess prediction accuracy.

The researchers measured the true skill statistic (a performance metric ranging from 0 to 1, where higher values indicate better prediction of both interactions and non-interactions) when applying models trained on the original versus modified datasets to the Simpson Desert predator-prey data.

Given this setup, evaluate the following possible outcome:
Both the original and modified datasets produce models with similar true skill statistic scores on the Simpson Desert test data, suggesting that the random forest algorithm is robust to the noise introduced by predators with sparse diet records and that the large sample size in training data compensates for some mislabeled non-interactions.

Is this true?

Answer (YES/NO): NO